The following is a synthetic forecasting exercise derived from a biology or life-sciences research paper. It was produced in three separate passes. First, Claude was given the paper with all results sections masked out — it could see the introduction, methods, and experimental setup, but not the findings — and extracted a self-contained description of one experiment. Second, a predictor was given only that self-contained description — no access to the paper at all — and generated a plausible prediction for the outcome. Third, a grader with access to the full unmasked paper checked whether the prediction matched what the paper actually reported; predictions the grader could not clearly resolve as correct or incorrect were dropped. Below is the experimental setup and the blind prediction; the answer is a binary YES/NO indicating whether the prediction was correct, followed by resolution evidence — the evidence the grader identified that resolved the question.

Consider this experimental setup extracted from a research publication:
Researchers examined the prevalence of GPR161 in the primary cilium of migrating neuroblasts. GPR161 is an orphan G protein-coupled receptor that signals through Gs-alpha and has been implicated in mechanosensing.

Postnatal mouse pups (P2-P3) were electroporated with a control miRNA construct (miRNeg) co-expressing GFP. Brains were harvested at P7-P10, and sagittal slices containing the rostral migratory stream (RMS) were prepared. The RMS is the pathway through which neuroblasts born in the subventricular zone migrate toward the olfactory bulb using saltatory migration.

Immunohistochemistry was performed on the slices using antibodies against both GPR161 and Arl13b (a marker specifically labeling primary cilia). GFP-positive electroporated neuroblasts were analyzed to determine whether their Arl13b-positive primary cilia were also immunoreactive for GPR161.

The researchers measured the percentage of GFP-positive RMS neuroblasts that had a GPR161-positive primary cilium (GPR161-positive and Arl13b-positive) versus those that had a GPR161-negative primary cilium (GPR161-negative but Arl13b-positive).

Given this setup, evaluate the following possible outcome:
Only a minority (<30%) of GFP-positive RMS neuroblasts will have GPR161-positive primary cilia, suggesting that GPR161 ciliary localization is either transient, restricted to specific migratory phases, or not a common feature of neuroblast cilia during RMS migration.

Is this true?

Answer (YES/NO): NO